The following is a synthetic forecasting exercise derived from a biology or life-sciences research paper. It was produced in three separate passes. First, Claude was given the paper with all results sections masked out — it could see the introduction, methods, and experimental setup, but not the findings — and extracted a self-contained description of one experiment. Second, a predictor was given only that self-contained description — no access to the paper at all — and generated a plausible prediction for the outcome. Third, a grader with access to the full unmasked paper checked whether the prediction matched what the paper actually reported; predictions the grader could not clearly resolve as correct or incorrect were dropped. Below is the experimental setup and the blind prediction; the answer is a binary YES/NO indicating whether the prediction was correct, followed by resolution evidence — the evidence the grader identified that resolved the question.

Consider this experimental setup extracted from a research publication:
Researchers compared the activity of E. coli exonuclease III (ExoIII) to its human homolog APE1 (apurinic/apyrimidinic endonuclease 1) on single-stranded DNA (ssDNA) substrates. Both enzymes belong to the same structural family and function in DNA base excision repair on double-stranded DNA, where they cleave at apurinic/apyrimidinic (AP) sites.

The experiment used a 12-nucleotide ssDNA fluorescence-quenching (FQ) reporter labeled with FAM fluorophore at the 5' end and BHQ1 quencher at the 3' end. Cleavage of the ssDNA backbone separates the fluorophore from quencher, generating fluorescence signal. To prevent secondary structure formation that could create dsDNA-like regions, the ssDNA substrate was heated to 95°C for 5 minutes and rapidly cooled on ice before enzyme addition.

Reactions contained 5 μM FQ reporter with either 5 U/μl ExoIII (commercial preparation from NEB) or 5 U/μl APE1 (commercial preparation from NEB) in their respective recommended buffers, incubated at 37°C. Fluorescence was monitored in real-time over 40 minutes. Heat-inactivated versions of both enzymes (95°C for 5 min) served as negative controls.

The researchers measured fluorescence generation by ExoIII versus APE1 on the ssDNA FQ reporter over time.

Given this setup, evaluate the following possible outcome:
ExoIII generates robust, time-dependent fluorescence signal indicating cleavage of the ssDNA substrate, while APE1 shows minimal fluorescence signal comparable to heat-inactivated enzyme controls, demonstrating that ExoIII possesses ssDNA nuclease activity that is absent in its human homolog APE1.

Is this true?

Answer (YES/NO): NO